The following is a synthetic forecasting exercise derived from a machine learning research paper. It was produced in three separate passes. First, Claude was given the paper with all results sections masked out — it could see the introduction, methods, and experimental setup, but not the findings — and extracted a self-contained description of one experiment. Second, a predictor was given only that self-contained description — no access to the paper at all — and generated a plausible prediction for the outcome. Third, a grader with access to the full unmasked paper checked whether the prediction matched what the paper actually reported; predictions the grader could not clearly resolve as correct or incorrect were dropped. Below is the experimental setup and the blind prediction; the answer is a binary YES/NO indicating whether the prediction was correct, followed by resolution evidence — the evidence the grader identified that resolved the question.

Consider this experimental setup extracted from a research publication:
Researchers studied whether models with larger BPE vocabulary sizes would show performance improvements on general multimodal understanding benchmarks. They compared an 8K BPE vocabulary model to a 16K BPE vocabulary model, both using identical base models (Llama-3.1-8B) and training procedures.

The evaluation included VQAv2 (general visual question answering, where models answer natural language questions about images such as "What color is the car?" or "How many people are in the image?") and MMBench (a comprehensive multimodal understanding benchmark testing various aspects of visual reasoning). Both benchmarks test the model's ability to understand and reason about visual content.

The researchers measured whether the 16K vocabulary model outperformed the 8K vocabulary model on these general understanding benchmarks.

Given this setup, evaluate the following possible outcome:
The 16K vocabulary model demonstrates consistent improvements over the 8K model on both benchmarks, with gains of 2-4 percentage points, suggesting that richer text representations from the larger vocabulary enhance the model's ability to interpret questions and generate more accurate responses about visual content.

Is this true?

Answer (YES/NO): NO